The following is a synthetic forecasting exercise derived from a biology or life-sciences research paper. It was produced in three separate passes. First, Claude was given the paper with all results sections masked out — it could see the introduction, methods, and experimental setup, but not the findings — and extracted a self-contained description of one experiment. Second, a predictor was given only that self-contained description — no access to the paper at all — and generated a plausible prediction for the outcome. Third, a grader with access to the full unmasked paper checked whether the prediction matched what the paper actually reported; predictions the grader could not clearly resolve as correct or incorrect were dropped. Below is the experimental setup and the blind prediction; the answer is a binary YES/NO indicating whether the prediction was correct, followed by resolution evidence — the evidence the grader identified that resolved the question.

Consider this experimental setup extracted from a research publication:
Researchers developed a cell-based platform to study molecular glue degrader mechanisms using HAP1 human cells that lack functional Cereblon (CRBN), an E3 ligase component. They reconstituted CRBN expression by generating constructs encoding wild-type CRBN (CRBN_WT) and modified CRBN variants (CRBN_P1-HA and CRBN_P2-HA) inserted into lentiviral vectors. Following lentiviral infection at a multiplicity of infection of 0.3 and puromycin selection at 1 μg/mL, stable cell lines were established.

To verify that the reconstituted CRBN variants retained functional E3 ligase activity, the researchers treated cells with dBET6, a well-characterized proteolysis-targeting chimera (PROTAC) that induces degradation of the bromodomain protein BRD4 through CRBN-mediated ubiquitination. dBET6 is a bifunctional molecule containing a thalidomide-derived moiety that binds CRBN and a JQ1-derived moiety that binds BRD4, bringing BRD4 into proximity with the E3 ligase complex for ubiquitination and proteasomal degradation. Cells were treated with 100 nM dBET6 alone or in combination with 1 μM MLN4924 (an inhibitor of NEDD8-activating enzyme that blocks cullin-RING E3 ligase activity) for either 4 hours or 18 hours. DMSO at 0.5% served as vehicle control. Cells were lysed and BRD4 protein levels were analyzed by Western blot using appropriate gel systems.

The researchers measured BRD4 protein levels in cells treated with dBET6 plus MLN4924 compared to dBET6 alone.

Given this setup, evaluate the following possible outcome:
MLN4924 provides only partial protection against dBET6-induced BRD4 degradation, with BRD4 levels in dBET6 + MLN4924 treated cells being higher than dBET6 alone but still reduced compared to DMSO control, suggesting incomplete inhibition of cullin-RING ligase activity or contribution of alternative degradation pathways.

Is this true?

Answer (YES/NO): NO